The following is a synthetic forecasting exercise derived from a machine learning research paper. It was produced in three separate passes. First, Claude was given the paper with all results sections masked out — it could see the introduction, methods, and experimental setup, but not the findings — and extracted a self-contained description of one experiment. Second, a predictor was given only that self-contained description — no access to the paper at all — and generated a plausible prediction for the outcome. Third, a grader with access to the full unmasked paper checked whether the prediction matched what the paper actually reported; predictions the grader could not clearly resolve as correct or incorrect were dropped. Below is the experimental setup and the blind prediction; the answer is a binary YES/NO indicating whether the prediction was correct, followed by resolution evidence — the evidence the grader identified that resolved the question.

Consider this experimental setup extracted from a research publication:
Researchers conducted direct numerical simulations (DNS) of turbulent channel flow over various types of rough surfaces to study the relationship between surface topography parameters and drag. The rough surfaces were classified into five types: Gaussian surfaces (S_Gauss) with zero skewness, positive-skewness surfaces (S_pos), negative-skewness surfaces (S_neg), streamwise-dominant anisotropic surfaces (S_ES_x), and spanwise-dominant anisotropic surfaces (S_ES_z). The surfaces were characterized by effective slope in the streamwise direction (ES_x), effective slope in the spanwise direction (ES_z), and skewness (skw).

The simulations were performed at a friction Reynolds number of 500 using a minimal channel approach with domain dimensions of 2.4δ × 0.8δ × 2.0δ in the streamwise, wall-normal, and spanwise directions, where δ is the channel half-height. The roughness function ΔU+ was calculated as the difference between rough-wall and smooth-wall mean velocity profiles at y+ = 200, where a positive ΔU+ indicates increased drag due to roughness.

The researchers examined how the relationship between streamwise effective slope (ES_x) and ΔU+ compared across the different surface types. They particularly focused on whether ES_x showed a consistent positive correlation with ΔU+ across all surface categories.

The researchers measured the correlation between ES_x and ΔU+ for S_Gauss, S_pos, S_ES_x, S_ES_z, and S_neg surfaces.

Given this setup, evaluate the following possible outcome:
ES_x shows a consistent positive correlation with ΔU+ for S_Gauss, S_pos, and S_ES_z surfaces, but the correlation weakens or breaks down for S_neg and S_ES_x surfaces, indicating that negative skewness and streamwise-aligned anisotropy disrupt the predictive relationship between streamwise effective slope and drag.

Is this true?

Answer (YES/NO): NO